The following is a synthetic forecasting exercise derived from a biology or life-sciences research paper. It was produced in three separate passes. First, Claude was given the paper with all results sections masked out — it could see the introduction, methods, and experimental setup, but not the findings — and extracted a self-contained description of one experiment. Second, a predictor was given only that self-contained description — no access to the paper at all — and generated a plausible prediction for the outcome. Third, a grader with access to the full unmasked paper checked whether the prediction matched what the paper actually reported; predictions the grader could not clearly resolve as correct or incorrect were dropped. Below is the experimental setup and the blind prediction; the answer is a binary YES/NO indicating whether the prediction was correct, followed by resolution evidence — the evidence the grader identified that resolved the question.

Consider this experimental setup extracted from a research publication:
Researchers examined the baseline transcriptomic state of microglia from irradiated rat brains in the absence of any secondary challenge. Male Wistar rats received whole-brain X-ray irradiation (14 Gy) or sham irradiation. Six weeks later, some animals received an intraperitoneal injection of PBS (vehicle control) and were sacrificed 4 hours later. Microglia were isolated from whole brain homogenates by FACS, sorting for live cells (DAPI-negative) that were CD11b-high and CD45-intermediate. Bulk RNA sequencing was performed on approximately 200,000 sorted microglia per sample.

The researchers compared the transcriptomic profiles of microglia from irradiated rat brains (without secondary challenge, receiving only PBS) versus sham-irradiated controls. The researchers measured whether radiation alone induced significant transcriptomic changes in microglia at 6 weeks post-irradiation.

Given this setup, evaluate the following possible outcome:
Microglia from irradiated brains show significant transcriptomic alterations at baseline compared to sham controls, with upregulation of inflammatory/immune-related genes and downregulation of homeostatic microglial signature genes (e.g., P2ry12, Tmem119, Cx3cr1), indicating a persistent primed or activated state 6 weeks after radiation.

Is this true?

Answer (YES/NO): YES